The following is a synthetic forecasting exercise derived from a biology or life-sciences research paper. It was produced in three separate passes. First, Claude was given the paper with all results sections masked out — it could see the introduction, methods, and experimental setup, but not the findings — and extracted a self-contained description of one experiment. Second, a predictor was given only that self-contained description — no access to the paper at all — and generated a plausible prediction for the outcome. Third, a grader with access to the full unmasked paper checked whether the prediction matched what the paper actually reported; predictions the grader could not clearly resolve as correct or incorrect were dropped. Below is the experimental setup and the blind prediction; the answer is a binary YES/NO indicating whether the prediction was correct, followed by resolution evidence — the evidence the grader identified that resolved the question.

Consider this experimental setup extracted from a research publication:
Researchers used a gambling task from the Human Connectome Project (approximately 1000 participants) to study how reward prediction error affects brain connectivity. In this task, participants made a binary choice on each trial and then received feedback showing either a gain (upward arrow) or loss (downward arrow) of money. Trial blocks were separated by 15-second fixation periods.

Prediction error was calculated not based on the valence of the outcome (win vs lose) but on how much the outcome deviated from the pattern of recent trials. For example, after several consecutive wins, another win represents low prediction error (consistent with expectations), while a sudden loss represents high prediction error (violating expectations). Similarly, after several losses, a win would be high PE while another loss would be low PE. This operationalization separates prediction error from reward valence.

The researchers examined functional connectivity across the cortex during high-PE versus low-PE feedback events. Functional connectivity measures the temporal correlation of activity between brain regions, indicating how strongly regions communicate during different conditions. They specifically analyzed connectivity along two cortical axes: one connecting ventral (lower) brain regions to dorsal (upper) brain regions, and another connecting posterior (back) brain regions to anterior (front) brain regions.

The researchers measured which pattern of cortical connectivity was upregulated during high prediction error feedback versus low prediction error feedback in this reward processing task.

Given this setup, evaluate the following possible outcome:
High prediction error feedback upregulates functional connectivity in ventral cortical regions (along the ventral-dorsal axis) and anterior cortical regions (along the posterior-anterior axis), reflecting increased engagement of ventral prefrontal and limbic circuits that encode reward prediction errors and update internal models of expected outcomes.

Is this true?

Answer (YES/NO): NO